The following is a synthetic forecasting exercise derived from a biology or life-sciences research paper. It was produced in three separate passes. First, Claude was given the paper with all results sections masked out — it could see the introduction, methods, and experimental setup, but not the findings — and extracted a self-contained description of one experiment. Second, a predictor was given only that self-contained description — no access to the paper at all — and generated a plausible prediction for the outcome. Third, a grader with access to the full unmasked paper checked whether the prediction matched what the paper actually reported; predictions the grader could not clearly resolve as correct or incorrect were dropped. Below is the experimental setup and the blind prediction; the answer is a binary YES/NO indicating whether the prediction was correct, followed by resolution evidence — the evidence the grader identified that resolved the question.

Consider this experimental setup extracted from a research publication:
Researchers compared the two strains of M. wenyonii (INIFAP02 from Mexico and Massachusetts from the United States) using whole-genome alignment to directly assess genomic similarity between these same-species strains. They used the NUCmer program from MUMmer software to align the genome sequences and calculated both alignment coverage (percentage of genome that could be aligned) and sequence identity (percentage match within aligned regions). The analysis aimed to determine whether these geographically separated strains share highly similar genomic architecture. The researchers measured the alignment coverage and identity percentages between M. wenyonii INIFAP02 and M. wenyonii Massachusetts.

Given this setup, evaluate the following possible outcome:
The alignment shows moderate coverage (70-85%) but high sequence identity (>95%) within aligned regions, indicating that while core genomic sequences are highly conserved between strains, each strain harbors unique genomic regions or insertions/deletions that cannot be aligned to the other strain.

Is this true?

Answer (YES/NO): NO